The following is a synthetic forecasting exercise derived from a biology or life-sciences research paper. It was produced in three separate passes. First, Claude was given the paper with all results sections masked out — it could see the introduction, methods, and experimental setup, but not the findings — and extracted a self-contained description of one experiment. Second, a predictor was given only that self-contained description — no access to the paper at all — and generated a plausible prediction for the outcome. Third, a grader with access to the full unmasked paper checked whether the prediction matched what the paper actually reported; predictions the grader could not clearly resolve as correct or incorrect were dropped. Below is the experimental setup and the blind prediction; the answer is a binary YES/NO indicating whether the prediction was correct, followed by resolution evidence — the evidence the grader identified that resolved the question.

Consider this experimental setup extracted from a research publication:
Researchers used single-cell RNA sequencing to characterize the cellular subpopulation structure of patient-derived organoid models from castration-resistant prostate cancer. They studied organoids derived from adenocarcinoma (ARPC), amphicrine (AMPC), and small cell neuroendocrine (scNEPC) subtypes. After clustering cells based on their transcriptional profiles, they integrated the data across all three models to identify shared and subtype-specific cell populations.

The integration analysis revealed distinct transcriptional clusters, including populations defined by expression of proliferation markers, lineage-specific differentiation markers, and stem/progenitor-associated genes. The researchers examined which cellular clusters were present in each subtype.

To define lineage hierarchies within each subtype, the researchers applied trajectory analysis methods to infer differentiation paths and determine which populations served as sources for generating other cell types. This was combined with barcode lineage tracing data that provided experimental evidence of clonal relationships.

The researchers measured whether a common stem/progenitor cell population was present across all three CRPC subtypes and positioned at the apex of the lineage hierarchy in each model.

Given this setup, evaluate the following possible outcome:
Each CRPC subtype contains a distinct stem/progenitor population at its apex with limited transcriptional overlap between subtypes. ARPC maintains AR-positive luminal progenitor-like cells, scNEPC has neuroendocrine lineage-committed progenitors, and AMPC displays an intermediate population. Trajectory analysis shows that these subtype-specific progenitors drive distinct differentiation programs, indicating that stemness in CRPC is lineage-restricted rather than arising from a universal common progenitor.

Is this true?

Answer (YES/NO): NO